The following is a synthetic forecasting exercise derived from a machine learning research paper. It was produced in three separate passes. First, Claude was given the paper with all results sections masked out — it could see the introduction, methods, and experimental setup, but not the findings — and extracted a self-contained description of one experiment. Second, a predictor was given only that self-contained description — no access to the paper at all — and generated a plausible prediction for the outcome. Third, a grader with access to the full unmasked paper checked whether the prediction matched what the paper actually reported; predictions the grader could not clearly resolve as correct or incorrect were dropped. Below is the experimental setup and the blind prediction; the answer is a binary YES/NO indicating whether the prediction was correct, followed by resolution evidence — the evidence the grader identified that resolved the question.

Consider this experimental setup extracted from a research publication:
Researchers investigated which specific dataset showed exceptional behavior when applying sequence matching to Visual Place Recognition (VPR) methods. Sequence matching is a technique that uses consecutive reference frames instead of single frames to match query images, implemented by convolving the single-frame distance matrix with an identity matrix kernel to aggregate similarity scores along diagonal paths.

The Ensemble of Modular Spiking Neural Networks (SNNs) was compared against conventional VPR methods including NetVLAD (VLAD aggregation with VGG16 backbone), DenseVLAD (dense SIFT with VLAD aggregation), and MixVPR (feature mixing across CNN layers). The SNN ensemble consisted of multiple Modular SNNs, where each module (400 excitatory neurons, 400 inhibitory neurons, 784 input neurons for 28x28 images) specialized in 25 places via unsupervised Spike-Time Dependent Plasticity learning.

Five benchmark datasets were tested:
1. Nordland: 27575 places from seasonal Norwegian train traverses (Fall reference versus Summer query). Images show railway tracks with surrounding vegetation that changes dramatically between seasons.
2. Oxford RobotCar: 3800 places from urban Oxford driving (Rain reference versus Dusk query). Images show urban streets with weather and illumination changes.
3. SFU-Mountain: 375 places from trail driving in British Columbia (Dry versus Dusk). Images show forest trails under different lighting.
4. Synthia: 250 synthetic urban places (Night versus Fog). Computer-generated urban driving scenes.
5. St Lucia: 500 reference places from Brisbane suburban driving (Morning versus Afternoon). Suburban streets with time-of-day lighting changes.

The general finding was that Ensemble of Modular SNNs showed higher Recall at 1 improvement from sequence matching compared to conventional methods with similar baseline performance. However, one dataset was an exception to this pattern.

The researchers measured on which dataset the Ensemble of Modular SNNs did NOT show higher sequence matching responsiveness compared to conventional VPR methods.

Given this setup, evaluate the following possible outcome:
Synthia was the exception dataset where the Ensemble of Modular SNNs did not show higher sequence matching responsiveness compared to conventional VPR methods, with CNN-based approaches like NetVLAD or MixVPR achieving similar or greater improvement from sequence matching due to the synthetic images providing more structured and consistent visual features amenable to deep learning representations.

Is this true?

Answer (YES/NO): YES